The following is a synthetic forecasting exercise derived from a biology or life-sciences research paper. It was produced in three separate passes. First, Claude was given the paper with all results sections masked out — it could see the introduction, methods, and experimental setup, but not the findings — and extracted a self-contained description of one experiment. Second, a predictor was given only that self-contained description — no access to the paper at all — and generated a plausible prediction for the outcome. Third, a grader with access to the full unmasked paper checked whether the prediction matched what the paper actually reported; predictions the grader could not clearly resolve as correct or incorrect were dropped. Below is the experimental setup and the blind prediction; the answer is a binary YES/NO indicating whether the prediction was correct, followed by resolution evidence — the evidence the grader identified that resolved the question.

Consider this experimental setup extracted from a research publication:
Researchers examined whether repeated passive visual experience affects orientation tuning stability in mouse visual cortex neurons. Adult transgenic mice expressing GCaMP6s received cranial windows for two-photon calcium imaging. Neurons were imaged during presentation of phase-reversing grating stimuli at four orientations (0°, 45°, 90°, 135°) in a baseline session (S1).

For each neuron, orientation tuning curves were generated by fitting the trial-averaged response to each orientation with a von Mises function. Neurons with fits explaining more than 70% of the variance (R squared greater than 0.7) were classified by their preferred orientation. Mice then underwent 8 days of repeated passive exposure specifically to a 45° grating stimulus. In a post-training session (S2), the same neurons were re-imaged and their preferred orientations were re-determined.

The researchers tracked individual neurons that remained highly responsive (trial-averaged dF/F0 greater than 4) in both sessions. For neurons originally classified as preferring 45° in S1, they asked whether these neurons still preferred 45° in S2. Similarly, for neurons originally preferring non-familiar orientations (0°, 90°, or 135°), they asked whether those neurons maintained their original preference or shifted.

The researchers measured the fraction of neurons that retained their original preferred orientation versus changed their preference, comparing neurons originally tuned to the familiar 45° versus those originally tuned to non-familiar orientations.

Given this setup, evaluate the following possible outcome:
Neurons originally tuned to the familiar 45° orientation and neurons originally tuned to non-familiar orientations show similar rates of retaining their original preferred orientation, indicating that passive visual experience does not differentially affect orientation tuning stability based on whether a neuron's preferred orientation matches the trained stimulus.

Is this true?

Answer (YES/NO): YES